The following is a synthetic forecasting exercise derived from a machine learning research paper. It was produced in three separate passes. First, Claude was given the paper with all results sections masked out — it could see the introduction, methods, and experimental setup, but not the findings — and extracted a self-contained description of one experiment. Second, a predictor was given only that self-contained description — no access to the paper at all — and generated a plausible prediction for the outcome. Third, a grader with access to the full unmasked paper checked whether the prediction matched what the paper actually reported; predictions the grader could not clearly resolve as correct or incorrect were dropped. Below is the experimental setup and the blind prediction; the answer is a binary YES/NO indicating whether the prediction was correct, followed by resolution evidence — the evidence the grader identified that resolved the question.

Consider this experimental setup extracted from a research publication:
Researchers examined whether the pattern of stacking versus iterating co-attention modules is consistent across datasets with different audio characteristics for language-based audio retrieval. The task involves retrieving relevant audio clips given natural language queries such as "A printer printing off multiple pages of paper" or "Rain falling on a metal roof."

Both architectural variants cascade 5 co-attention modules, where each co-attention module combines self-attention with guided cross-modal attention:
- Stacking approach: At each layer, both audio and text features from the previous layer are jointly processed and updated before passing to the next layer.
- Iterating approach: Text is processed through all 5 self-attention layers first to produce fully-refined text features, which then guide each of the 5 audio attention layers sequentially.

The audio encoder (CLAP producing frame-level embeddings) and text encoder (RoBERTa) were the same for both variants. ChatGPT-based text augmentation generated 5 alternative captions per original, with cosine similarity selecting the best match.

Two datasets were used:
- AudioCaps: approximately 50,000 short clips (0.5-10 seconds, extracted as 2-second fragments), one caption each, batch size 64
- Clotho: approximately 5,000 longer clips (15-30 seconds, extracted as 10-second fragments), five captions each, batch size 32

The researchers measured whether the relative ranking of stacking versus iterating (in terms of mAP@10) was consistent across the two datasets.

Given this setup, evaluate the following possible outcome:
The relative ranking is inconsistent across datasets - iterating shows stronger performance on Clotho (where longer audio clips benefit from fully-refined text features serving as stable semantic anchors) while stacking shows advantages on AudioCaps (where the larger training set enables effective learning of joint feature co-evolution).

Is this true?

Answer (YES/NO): NO